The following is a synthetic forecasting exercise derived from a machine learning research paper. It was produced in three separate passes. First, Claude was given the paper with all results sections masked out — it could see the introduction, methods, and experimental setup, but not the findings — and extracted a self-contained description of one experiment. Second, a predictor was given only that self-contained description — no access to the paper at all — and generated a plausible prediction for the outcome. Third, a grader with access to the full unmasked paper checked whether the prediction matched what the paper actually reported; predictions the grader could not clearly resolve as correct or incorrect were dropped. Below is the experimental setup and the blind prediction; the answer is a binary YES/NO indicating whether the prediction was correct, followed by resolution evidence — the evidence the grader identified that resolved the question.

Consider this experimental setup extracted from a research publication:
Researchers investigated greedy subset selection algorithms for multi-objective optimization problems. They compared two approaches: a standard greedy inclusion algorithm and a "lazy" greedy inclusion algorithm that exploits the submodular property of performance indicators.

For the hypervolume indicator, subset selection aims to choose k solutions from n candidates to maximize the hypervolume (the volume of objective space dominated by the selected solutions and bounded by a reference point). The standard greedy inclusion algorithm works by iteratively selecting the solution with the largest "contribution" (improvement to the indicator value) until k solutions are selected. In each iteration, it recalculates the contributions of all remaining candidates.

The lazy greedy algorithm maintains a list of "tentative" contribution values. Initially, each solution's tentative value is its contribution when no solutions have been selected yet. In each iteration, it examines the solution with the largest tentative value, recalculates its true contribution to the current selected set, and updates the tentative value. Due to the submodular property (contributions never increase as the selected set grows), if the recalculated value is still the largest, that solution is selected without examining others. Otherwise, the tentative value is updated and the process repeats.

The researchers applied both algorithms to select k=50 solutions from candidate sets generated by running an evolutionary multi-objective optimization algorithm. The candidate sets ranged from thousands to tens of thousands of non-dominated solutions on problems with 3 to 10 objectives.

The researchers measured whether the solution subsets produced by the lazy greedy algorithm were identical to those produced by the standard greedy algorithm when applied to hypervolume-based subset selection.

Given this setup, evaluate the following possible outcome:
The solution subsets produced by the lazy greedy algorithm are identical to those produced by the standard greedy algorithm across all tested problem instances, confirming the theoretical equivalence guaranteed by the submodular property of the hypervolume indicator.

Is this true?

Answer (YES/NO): YES